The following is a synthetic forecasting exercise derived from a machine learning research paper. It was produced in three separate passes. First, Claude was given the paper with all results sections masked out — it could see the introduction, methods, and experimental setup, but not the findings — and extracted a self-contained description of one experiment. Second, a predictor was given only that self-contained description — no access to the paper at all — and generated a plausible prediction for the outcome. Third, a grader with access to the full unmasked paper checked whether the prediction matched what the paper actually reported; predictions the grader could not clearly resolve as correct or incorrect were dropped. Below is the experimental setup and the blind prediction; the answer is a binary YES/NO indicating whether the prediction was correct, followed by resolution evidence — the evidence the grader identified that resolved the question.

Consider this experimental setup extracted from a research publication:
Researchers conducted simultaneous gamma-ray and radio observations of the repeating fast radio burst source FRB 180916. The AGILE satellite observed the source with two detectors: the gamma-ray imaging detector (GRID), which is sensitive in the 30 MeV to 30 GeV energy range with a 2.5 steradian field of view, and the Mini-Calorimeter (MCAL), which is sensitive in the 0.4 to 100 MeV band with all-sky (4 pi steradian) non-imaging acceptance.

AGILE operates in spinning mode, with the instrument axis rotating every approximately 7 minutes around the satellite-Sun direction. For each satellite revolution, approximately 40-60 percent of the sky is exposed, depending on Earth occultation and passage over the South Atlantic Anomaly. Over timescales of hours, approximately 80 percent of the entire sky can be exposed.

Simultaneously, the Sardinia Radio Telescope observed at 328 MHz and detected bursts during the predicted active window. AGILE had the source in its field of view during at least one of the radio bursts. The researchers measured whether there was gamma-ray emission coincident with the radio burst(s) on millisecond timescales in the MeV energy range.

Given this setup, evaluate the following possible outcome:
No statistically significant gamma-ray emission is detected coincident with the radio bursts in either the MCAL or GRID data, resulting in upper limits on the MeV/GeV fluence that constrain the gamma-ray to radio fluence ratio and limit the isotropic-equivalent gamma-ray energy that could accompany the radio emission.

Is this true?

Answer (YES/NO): YES